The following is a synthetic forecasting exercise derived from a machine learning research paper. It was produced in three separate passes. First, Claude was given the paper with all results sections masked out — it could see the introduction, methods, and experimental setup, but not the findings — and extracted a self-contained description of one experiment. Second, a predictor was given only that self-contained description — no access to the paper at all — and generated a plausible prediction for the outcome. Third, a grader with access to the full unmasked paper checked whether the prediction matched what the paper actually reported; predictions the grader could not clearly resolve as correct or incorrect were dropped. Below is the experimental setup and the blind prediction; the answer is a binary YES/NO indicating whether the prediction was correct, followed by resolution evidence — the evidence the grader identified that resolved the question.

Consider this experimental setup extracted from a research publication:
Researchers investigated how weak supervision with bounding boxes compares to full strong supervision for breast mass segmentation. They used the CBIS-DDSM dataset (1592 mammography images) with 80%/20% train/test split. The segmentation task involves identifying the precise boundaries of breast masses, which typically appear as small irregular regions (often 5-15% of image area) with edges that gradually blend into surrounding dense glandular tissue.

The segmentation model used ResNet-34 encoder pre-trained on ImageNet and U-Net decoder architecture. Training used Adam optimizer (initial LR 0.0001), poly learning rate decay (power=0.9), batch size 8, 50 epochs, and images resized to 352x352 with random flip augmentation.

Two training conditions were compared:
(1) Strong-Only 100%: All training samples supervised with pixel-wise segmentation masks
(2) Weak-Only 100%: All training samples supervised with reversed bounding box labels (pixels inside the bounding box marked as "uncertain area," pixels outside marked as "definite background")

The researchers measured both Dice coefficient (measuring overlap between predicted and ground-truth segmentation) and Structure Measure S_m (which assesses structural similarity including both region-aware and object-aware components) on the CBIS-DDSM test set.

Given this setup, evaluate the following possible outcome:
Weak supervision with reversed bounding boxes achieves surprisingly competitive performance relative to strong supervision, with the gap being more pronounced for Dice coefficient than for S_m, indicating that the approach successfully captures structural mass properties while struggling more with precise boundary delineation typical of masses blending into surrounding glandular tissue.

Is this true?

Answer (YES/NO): YES